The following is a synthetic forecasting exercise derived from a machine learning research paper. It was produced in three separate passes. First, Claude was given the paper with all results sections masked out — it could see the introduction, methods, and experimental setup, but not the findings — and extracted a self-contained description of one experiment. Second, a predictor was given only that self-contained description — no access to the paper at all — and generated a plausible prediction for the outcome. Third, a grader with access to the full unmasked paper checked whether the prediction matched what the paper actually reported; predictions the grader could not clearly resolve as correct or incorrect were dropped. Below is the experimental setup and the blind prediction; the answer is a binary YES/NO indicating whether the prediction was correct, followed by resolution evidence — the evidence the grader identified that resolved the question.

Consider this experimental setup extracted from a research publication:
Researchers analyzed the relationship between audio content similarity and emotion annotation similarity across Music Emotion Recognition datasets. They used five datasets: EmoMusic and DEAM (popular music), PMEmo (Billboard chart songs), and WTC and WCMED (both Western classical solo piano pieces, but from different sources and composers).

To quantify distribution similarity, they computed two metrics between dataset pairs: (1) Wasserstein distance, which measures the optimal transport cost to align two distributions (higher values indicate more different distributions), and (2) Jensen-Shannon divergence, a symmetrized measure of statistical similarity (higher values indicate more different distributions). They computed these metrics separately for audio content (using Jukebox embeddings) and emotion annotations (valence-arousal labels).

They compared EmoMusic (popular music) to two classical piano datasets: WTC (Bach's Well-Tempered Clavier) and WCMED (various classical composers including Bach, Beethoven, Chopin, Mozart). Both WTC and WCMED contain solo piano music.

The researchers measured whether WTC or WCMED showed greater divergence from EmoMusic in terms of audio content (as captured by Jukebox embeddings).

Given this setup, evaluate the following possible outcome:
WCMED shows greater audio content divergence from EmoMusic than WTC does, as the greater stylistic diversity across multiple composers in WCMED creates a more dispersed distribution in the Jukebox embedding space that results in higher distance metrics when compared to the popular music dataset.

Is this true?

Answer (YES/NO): YES